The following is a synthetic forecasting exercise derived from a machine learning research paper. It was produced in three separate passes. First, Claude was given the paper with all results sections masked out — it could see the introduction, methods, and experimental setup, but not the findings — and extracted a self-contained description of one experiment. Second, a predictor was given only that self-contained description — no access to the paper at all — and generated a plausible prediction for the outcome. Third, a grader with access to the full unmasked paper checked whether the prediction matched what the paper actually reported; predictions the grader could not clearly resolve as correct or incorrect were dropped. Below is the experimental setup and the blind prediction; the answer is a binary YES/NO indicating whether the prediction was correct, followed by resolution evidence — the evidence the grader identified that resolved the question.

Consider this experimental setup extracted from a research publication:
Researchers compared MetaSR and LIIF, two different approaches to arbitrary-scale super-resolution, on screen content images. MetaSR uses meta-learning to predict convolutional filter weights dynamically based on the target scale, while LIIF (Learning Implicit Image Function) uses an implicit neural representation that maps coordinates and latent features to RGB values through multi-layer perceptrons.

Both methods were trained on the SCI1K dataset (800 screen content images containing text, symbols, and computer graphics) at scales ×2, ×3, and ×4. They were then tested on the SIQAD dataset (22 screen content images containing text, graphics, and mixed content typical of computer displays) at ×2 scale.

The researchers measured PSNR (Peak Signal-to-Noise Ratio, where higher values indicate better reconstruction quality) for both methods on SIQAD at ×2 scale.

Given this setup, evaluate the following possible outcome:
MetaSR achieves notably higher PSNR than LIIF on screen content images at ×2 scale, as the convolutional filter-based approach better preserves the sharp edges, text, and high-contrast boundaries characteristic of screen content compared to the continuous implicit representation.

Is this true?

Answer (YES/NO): NO